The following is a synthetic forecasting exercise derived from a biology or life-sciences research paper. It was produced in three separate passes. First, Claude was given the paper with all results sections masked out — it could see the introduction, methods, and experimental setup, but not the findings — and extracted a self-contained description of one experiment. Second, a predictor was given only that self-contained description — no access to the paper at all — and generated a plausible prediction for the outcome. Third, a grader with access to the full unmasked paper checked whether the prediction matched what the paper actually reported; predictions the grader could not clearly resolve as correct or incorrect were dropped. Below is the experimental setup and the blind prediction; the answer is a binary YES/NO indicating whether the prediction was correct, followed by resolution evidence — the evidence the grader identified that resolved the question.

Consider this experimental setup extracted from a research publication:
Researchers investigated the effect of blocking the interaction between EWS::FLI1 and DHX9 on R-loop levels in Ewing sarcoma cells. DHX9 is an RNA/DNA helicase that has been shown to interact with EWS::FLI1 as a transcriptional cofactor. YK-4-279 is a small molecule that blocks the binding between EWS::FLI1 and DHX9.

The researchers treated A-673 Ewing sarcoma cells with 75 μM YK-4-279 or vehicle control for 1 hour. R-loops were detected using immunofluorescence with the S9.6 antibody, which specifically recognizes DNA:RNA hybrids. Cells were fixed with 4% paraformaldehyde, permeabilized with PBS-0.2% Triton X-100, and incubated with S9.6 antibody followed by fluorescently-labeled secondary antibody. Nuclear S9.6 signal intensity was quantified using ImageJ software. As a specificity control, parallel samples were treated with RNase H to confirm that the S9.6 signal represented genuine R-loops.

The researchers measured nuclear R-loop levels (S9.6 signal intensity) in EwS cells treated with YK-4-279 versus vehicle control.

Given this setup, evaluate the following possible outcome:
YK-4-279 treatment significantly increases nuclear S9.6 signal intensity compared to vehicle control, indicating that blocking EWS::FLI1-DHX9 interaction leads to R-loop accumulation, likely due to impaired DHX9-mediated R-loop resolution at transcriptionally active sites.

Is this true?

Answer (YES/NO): NO